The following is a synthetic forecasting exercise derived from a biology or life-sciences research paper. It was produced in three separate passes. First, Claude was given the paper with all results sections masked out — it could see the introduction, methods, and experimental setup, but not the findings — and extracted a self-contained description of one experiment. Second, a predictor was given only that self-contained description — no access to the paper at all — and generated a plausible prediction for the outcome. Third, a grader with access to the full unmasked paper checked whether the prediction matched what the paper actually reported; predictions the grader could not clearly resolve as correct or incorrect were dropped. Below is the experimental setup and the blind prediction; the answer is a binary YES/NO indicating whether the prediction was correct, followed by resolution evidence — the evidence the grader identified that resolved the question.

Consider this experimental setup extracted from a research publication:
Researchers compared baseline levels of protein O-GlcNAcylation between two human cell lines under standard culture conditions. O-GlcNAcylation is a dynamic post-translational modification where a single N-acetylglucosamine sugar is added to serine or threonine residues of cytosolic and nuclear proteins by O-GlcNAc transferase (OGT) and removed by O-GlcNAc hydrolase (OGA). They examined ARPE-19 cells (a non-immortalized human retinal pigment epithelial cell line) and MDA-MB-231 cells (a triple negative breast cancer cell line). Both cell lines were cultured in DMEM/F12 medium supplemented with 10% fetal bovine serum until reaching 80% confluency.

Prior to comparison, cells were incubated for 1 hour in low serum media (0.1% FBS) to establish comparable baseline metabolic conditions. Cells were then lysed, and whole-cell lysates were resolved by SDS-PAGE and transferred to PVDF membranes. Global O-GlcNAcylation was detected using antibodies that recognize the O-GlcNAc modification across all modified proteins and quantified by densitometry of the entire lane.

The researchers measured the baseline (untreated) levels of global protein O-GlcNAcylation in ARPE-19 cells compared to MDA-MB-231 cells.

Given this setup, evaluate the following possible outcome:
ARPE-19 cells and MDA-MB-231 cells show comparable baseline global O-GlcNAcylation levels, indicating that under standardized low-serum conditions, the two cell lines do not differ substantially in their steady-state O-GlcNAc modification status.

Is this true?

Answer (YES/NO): NO